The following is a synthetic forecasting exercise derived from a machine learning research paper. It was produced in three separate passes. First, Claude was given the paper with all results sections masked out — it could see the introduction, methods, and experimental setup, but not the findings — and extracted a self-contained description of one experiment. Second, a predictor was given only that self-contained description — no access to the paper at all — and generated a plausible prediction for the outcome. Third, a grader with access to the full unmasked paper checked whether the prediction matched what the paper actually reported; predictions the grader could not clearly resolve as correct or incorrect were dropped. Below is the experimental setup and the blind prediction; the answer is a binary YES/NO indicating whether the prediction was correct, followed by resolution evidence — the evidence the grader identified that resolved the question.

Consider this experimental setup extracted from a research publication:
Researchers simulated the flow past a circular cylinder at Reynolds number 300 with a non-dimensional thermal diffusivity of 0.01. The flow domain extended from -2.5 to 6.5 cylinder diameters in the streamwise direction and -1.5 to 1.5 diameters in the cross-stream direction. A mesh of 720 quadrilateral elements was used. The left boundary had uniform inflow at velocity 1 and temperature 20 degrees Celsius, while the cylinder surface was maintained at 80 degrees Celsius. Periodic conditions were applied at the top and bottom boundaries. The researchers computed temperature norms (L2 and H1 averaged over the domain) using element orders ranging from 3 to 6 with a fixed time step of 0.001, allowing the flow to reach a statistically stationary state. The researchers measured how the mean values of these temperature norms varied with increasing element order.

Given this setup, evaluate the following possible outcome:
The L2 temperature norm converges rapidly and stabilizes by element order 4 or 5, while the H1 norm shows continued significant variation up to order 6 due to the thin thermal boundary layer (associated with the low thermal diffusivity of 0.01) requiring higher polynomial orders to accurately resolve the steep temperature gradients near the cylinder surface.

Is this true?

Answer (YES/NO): NO